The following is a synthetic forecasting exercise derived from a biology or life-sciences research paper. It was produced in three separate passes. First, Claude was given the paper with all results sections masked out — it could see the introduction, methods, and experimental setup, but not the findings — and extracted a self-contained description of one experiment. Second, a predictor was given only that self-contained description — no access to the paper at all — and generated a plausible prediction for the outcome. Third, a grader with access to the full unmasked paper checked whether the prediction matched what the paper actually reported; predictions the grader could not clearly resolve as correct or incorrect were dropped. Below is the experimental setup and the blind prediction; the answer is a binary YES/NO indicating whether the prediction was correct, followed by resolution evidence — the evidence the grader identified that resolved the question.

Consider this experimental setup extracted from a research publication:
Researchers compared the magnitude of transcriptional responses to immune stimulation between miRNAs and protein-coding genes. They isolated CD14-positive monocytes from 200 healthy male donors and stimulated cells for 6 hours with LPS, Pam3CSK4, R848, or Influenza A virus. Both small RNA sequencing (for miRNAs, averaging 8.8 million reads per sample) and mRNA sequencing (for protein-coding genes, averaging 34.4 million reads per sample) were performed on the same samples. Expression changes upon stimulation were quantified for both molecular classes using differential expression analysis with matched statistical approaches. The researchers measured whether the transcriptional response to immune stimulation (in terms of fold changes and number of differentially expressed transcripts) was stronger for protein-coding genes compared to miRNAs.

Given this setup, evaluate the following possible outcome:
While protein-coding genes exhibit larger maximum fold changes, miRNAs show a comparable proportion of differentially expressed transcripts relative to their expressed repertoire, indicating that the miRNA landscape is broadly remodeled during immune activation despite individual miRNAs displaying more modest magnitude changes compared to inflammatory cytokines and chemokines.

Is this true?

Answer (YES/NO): NO